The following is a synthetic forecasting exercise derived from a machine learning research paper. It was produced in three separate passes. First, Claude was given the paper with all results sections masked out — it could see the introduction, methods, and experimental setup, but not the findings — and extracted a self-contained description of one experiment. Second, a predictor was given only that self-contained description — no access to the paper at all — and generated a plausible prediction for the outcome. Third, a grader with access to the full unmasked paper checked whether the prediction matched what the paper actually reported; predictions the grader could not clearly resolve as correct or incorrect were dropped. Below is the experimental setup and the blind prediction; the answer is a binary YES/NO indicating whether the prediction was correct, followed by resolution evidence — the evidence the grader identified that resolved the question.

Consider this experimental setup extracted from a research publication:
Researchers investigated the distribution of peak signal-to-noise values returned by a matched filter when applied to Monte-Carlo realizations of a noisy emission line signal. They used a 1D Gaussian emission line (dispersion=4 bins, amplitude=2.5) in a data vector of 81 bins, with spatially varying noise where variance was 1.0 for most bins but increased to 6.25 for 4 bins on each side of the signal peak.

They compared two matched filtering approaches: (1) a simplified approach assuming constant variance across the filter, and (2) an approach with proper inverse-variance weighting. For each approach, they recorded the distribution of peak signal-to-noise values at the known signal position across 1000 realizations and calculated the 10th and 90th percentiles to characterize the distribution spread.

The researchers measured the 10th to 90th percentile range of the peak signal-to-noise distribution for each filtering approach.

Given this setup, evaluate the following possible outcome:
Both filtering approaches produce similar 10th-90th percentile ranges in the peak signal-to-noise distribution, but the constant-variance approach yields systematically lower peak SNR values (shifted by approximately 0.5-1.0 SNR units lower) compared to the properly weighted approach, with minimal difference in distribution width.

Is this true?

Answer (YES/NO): NO